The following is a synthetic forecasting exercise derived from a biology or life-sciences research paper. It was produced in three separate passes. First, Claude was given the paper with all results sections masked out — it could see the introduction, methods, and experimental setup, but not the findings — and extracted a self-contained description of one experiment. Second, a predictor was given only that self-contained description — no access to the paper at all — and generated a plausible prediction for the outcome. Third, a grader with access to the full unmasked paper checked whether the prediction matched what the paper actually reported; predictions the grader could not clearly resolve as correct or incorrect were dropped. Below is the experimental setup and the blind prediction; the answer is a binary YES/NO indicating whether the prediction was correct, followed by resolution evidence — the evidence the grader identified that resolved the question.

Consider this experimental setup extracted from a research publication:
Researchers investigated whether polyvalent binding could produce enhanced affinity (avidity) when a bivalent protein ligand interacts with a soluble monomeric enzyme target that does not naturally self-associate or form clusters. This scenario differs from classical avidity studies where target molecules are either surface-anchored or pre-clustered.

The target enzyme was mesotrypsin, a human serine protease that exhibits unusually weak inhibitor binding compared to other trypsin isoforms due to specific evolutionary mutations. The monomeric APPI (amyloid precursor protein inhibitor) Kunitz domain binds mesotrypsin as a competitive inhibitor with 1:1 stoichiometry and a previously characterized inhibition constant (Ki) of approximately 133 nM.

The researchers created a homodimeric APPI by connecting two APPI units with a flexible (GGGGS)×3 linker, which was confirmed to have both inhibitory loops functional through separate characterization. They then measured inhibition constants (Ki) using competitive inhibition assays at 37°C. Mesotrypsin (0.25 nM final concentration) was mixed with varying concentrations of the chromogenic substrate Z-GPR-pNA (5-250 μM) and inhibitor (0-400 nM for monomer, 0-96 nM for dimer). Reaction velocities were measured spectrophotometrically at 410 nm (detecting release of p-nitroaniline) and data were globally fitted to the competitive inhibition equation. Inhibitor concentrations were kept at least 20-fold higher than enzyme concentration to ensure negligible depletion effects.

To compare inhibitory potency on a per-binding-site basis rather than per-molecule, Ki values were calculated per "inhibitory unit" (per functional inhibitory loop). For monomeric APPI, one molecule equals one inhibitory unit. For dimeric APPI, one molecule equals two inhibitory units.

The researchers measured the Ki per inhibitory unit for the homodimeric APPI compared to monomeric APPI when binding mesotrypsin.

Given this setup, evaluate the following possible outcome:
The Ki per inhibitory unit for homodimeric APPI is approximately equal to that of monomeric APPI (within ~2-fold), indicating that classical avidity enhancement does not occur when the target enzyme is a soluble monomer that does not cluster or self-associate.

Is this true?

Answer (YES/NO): NO